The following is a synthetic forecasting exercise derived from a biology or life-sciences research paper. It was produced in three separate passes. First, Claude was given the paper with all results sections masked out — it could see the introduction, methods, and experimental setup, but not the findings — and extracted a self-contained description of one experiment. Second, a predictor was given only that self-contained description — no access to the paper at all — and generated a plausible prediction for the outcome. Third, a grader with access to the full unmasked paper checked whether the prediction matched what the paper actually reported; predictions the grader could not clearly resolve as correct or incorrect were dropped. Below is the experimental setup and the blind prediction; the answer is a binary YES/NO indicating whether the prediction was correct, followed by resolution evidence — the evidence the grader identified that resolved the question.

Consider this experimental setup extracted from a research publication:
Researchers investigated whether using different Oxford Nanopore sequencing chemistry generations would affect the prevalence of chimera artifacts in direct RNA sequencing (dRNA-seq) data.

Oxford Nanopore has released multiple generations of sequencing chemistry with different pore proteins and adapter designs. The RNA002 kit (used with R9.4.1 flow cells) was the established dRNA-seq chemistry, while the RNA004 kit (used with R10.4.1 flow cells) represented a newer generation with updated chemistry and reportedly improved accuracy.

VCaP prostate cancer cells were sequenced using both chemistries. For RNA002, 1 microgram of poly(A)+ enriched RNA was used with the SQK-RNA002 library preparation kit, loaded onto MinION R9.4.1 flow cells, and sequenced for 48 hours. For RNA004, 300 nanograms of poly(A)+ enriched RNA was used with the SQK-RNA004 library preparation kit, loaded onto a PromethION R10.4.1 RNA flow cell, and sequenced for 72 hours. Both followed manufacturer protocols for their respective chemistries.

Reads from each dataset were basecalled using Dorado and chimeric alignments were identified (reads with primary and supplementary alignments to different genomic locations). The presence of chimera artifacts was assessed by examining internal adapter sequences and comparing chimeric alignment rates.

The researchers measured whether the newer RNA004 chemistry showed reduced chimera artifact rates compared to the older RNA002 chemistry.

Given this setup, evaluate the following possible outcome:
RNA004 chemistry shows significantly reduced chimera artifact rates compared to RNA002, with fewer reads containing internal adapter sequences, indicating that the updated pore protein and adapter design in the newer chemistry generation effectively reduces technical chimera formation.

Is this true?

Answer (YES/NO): NO